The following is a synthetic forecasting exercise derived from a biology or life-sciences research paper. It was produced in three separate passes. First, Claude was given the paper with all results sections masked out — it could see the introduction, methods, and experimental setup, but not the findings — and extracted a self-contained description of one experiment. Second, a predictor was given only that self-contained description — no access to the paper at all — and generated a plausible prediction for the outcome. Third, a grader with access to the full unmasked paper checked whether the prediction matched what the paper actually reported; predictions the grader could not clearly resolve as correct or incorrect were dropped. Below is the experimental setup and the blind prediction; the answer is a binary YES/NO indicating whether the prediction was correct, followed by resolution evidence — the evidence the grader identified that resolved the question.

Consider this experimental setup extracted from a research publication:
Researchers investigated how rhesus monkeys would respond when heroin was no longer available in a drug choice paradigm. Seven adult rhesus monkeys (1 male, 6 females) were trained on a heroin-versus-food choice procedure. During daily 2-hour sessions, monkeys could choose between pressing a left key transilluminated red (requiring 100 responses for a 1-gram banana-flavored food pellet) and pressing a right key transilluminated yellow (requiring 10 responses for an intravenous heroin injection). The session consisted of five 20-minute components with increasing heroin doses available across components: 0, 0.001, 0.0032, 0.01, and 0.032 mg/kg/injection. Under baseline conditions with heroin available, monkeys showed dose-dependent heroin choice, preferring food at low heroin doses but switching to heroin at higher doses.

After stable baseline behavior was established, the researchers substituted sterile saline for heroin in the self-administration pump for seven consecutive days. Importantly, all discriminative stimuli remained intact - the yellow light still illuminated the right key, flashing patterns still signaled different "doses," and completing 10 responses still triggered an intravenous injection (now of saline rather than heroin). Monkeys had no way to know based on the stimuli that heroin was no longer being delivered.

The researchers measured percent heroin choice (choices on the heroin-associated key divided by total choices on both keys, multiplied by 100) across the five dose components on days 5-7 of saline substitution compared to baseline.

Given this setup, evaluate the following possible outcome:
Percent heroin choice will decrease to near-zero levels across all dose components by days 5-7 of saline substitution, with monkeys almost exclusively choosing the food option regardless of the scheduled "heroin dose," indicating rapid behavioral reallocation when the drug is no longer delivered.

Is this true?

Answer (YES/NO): NO